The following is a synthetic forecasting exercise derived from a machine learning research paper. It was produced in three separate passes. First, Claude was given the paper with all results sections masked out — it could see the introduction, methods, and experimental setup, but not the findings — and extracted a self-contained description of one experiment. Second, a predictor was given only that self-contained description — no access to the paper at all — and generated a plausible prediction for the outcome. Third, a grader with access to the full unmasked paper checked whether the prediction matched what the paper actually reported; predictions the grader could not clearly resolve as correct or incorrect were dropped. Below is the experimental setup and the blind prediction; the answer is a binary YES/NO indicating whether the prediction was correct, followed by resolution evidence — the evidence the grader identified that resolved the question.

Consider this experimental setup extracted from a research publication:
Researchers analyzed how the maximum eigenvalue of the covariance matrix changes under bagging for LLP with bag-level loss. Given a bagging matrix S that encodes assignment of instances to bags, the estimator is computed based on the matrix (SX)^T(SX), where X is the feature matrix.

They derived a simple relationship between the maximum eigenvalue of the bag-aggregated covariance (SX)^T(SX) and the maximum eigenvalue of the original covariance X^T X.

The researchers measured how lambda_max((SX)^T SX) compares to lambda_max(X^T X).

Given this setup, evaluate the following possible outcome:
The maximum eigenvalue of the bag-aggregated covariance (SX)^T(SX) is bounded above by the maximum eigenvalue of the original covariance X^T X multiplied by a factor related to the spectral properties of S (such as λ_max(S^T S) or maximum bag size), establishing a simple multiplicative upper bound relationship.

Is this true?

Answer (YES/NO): NO